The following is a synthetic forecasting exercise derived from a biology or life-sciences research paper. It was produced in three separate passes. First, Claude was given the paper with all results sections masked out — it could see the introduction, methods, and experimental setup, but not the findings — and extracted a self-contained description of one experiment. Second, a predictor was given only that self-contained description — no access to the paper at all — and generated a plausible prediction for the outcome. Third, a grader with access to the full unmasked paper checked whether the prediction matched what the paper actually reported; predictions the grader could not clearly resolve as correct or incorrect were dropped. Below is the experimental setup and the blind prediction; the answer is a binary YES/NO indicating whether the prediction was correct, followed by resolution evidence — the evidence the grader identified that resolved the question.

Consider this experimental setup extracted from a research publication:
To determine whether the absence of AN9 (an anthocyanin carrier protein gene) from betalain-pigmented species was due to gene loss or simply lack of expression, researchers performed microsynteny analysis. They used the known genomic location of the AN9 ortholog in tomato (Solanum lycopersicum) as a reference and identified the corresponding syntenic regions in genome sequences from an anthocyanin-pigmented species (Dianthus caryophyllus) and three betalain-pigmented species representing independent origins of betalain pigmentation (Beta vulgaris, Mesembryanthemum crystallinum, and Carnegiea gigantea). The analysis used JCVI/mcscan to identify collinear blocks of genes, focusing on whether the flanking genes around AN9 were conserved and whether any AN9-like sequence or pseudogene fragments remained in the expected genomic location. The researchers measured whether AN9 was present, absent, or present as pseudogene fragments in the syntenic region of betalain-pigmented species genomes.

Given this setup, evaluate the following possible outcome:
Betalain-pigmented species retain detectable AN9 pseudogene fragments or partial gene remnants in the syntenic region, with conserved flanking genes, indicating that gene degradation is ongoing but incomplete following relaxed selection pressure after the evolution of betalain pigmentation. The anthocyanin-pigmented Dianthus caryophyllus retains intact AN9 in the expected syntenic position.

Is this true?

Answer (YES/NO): NO